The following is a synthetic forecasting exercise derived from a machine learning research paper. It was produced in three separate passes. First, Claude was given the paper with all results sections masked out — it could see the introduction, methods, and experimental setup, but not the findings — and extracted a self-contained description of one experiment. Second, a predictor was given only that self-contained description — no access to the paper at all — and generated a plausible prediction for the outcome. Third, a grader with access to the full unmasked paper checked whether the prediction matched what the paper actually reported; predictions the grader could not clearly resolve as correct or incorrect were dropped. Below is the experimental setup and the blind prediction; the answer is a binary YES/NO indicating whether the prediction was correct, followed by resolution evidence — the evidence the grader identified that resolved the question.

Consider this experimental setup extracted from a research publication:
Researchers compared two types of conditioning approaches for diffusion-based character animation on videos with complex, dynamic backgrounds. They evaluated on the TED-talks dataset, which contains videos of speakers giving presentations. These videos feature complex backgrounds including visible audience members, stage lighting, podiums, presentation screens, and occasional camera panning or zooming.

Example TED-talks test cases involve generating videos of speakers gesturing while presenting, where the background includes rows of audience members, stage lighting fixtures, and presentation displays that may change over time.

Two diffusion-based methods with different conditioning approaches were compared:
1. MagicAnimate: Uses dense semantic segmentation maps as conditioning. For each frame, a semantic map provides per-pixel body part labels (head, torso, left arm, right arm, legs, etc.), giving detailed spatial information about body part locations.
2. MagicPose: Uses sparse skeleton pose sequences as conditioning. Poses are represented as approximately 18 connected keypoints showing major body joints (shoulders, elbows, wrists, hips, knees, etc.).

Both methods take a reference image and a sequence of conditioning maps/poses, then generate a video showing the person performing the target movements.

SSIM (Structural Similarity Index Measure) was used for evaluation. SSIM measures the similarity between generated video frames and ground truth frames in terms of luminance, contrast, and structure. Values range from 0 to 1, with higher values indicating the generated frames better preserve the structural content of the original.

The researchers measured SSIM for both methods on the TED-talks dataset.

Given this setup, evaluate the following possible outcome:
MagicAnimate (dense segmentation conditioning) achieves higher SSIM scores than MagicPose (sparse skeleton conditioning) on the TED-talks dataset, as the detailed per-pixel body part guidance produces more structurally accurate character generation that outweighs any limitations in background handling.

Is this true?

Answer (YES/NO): NO